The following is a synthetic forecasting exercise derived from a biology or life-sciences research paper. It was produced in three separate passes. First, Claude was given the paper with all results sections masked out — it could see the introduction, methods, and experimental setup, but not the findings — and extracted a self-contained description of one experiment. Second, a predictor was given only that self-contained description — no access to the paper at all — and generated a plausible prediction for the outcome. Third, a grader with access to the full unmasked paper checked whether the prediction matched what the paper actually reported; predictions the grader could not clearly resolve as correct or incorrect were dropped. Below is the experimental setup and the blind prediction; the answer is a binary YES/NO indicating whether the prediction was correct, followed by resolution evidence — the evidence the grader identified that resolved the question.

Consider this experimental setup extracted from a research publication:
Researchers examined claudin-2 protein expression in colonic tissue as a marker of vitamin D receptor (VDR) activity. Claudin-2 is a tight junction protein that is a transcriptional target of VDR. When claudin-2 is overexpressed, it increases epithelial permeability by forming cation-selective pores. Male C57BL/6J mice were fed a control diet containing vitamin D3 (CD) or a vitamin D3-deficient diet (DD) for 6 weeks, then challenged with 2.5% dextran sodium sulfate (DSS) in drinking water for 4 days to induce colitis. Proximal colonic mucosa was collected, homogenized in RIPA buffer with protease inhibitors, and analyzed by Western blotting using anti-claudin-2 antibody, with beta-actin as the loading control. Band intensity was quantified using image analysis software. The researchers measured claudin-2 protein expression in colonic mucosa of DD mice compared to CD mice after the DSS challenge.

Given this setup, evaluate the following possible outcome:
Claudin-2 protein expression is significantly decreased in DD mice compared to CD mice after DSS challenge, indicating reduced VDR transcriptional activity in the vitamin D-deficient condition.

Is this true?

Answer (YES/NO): NO